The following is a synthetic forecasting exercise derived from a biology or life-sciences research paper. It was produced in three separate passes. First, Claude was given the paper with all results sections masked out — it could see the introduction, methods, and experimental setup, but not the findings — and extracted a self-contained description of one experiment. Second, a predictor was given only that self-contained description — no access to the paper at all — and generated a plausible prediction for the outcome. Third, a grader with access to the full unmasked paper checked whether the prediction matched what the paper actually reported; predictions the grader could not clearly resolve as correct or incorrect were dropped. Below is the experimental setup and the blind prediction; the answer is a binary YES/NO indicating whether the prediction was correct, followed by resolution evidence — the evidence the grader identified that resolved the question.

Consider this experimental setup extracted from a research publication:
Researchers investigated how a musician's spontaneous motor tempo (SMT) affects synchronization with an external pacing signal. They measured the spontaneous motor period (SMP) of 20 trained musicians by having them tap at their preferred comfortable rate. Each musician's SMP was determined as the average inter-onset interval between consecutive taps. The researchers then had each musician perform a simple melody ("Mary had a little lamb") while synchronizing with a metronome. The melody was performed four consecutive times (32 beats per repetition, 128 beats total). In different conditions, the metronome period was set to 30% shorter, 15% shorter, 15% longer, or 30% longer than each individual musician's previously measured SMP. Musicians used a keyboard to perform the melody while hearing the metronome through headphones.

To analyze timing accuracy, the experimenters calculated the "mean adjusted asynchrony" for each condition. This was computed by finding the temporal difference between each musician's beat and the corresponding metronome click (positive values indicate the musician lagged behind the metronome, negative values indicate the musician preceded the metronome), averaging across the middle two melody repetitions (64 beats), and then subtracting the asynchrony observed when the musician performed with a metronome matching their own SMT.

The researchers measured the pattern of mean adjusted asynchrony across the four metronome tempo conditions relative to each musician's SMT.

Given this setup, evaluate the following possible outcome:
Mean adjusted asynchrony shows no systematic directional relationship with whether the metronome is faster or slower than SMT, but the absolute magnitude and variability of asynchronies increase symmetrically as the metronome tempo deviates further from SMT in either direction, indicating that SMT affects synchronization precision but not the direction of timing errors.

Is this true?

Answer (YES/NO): NO